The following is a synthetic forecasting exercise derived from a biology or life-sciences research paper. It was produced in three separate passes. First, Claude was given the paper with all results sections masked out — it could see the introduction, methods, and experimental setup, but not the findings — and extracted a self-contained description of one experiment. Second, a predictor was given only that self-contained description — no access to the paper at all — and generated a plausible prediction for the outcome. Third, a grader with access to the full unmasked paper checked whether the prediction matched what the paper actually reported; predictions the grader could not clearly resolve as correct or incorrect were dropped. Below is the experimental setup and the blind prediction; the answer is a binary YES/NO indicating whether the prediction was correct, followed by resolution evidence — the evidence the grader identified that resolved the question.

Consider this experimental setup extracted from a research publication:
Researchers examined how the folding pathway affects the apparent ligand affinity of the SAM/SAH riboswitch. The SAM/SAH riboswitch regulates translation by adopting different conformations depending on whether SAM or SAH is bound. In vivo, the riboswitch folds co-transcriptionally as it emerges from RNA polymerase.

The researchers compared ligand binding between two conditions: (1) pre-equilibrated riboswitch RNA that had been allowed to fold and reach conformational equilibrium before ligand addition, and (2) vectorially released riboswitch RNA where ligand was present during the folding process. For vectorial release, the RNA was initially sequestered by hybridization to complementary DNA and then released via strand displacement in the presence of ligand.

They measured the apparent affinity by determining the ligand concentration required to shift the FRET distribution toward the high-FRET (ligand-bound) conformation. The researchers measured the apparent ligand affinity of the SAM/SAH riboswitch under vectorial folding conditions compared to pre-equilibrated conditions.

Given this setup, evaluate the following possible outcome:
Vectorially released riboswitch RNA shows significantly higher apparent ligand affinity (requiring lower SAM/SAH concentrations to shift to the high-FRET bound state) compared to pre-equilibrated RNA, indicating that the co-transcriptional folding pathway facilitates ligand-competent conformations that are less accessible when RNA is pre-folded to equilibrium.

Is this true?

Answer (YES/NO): NO